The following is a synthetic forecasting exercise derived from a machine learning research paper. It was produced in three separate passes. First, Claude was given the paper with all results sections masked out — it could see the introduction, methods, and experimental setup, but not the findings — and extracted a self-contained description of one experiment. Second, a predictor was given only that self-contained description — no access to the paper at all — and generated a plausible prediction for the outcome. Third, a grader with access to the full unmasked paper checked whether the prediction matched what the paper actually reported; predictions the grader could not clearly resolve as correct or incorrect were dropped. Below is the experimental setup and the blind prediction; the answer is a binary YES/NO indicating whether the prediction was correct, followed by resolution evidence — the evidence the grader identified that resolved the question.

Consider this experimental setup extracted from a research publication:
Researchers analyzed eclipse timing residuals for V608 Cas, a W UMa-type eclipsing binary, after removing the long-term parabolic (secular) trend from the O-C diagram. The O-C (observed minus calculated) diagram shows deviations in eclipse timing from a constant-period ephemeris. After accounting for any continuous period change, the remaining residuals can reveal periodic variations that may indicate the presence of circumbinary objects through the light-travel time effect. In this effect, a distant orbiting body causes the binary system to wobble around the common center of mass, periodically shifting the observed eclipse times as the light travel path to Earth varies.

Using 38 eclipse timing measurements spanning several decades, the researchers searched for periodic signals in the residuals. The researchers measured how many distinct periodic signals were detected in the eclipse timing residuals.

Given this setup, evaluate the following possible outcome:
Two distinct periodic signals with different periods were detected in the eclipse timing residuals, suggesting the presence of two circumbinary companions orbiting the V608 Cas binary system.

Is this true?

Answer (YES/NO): YES